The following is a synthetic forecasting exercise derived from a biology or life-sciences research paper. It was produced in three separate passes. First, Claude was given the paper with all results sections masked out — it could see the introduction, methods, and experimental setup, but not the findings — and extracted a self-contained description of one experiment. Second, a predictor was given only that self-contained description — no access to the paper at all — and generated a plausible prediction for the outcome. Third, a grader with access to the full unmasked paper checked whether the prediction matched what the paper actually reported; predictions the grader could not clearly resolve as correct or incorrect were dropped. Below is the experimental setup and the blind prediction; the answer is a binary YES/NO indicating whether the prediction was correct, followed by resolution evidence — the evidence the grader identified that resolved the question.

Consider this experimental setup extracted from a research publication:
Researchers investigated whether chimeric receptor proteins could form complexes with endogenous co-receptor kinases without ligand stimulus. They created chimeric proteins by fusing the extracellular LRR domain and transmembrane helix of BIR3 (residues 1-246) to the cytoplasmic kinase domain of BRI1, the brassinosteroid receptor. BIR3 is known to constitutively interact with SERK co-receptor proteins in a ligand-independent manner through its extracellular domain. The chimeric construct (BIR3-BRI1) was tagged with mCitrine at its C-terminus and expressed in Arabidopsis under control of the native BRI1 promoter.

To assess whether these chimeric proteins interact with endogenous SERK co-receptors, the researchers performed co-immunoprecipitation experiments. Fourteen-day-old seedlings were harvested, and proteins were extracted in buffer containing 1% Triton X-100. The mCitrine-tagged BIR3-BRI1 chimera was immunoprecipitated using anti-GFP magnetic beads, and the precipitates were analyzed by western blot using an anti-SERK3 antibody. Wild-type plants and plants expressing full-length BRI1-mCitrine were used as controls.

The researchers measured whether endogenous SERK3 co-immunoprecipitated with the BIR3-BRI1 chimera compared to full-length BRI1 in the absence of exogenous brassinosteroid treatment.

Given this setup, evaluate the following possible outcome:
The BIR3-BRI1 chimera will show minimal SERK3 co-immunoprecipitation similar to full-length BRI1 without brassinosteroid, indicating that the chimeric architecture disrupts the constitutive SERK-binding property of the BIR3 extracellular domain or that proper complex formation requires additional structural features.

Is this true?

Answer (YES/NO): NO